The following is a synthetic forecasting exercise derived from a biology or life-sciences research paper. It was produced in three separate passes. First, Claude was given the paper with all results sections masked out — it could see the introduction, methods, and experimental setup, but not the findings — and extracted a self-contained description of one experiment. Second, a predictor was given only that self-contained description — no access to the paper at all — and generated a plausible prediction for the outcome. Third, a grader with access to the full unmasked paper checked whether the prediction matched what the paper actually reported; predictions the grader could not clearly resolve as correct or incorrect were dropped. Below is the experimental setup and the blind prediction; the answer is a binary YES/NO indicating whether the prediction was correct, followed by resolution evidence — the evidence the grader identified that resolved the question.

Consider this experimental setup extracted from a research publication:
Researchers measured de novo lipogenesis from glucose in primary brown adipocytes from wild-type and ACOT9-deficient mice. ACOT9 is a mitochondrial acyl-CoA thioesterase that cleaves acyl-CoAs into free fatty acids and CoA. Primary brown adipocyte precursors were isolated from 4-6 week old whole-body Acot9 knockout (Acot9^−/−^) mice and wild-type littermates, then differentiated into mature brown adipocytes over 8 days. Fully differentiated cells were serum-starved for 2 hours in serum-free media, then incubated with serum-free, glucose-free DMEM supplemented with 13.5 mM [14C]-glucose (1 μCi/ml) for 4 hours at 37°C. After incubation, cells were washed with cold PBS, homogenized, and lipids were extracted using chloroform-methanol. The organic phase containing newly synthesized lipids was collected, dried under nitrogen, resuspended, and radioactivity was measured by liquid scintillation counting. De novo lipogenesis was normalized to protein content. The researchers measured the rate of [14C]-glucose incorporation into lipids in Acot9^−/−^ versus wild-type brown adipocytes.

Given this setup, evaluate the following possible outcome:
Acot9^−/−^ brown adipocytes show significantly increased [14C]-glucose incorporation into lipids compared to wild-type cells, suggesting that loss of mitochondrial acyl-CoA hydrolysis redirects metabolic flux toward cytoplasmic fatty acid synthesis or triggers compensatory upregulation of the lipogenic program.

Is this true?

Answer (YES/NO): NO